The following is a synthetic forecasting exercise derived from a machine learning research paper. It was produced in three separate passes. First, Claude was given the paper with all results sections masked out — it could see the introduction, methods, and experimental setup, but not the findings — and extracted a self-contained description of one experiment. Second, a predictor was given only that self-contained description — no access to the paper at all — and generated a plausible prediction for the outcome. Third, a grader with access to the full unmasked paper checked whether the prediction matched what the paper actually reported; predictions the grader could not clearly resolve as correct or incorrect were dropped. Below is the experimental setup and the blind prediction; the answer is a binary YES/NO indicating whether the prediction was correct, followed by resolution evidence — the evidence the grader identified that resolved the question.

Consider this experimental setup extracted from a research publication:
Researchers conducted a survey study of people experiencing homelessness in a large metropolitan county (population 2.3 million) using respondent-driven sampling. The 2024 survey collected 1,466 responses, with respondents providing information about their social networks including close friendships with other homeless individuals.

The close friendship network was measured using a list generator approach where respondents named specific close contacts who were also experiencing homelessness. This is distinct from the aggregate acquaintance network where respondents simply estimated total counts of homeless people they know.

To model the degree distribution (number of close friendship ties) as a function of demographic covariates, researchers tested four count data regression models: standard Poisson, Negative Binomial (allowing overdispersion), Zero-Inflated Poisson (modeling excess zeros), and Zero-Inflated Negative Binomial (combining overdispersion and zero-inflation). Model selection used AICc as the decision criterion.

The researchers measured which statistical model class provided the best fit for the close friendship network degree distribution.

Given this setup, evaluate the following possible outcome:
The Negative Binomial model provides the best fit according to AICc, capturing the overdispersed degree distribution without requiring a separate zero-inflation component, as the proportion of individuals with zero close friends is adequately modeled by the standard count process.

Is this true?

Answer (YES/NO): NO